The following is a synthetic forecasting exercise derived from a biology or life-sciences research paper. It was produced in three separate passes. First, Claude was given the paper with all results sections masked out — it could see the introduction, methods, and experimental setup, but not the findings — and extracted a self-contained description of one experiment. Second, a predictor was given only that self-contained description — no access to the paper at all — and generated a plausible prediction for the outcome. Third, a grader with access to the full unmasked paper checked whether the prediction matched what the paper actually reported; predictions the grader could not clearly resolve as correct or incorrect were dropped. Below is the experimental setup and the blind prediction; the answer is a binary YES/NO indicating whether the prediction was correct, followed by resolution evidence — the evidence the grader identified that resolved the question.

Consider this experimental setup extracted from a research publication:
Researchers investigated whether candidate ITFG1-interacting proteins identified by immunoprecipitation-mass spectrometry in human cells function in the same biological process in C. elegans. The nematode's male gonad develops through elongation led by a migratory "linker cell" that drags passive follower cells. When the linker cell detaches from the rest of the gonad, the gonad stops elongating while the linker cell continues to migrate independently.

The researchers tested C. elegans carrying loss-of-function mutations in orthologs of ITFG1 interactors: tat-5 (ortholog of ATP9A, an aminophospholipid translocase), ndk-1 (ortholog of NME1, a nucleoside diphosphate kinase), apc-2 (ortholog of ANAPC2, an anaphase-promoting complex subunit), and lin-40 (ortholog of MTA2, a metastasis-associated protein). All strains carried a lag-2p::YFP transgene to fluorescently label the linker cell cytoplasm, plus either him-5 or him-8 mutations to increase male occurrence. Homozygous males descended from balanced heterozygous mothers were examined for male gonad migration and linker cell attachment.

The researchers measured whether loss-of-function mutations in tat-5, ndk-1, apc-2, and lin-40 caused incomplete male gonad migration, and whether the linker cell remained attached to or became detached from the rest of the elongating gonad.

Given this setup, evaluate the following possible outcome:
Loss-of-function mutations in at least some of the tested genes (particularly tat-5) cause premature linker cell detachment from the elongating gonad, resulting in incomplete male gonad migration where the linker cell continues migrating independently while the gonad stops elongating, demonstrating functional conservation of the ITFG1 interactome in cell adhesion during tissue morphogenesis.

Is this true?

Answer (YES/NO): YES